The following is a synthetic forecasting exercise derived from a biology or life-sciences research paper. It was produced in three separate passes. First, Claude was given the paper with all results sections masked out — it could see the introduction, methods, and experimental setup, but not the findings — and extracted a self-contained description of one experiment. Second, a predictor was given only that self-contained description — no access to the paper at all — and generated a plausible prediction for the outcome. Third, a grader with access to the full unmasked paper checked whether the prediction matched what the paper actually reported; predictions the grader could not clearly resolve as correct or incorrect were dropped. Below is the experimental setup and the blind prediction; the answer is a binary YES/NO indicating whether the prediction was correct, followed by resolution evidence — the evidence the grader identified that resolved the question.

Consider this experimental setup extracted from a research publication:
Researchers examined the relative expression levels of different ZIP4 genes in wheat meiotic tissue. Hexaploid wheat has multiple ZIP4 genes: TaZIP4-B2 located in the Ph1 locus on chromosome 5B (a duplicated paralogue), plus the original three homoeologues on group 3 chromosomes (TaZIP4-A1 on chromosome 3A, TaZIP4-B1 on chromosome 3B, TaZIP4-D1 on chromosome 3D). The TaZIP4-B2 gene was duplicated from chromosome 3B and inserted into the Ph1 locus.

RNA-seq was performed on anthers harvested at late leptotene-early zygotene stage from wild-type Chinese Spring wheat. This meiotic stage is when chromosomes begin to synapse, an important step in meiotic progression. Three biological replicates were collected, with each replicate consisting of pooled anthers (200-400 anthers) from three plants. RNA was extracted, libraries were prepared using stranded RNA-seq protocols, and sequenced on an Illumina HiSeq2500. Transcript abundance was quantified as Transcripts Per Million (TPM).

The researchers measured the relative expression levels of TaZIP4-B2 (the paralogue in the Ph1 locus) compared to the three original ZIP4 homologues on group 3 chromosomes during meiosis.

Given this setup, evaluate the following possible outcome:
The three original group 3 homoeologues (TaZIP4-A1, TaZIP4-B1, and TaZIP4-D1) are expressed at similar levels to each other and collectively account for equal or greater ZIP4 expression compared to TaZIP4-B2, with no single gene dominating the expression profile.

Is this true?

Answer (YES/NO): NO